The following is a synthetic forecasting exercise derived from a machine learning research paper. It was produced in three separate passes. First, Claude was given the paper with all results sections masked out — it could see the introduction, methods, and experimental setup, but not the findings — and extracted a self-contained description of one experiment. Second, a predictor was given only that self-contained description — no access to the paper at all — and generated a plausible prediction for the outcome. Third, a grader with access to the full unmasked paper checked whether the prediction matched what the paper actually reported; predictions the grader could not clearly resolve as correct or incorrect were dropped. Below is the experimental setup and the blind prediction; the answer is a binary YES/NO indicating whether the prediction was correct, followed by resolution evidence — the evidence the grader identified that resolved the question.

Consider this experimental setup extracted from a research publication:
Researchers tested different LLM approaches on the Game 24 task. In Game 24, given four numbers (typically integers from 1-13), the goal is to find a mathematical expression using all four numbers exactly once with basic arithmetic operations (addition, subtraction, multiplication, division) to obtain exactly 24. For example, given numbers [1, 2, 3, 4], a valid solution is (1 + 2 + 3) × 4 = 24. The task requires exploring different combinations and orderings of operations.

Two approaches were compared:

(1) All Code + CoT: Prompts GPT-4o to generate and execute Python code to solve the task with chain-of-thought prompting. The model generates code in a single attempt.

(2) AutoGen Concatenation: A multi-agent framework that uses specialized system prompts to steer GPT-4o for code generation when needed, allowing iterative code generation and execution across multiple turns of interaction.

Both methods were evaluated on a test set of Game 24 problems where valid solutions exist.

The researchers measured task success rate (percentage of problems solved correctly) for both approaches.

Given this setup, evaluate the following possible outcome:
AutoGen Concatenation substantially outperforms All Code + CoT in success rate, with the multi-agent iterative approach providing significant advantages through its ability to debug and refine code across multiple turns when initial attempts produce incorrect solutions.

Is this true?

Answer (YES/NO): YES